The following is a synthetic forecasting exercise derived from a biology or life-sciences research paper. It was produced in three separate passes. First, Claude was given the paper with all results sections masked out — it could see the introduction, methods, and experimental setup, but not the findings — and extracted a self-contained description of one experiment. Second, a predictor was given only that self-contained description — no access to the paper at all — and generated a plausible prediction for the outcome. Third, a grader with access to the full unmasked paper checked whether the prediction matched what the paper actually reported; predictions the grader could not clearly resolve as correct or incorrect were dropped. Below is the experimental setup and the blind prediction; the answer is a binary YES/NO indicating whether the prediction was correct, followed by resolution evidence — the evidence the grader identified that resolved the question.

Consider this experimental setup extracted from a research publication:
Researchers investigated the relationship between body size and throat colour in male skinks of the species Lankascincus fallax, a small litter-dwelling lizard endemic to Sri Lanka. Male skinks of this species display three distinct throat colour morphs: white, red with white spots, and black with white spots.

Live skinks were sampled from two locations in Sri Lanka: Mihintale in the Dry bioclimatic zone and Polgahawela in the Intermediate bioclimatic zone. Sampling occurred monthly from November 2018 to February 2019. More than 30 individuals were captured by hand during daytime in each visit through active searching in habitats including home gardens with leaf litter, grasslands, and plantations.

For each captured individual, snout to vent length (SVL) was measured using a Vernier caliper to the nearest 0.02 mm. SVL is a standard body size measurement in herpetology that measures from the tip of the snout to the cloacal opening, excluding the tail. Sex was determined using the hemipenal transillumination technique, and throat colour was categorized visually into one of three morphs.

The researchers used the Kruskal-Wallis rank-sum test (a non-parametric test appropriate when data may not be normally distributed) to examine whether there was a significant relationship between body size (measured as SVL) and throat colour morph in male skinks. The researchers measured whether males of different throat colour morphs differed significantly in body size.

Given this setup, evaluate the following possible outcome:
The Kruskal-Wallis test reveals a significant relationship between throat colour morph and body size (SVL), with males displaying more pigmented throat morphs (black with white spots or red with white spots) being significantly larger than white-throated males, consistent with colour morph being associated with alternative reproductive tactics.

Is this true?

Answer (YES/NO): NO